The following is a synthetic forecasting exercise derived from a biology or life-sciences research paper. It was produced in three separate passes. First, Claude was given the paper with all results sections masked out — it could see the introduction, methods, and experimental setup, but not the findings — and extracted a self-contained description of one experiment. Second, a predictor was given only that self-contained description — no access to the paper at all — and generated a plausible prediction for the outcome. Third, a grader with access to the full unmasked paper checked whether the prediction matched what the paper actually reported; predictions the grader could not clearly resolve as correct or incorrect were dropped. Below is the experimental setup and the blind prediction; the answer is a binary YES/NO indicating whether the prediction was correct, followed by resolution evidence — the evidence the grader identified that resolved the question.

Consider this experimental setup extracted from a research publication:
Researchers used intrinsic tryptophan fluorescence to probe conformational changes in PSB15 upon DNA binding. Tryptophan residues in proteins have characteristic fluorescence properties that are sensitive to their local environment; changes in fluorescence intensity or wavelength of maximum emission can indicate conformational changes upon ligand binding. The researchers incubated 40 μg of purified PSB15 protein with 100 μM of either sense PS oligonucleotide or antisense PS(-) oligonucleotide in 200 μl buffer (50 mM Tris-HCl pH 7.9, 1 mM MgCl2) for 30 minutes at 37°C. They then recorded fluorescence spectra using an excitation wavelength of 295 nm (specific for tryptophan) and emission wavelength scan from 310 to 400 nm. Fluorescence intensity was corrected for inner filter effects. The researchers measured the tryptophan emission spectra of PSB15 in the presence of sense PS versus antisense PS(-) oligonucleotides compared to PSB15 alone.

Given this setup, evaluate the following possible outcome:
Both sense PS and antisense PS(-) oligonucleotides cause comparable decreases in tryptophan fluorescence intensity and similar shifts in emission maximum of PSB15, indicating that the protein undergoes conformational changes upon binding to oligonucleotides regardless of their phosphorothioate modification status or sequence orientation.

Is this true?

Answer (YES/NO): NO